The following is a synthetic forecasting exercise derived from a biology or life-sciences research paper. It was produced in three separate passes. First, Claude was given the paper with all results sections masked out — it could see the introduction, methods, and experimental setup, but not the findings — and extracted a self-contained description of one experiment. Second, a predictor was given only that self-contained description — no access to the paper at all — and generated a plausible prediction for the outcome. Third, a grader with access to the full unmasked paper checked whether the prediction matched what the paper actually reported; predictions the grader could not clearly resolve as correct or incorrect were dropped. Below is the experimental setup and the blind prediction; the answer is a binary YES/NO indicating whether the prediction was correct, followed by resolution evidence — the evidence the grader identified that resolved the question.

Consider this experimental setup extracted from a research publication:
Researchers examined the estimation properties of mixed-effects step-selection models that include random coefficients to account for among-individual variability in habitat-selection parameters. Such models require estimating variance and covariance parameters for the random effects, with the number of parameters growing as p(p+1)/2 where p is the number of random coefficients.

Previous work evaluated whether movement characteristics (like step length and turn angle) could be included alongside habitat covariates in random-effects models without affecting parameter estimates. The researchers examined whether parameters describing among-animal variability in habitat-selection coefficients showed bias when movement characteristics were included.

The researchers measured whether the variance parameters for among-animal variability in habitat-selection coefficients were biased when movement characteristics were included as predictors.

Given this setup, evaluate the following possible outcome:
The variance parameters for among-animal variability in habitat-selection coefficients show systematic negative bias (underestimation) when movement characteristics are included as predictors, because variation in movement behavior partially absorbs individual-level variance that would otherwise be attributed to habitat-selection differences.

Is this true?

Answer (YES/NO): YES